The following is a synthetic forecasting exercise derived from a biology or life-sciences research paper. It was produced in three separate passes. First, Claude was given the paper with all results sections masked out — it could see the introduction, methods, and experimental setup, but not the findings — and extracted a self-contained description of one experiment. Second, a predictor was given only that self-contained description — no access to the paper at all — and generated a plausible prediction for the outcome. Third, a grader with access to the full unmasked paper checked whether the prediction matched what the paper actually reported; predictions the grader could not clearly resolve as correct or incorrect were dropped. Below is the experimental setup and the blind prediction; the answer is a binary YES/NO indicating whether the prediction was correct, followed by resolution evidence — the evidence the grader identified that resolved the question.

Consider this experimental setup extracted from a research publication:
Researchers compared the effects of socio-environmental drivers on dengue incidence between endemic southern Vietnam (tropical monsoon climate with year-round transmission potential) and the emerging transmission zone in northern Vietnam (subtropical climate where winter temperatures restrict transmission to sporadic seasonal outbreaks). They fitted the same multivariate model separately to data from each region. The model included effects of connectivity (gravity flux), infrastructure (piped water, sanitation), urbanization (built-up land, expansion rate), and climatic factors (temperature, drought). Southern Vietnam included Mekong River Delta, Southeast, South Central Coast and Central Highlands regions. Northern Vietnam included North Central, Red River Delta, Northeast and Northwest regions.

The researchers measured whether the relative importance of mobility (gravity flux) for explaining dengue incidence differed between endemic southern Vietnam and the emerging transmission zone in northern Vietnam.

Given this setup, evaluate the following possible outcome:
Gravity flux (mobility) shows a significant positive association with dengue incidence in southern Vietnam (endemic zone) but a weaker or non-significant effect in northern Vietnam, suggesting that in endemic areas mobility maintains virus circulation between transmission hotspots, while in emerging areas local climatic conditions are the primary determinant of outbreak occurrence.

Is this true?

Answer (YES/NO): NO